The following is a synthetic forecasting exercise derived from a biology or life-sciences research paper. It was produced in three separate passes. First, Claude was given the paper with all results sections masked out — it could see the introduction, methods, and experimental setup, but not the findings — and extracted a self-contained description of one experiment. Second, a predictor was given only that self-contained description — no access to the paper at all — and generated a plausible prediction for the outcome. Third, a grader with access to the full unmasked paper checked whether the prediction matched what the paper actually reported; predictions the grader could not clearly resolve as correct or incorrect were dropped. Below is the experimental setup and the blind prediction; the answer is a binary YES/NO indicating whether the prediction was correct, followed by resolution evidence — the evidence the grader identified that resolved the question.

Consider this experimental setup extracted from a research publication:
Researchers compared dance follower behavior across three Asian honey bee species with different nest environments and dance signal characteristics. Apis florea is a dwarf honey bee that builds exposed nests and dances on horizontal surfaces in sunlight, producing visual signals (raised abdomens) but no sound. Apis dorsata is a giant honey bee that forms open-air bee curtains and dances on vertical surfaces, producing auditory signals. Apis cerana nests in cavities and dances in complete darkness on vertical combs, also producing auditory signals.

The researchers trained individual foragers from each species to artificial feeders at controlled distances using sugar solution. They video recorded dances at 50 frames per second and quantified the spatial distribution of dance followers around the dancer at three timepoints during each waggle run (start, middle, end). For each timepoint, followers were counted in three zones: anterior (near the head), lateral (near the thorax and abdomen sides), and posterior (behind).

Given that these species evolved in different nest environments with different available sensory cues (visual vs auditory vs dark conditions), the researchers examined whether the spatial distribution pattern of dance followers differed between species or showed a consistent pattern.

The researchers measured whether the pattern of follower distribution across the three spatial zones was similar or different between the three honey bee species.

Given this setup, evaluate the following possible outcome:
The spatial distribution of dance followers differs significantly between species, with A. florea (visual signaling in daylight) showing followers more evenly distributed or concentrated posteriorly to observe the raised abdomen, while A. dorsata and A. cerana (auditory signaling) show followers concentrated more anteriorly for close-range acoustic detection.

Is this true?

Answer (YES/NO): NO